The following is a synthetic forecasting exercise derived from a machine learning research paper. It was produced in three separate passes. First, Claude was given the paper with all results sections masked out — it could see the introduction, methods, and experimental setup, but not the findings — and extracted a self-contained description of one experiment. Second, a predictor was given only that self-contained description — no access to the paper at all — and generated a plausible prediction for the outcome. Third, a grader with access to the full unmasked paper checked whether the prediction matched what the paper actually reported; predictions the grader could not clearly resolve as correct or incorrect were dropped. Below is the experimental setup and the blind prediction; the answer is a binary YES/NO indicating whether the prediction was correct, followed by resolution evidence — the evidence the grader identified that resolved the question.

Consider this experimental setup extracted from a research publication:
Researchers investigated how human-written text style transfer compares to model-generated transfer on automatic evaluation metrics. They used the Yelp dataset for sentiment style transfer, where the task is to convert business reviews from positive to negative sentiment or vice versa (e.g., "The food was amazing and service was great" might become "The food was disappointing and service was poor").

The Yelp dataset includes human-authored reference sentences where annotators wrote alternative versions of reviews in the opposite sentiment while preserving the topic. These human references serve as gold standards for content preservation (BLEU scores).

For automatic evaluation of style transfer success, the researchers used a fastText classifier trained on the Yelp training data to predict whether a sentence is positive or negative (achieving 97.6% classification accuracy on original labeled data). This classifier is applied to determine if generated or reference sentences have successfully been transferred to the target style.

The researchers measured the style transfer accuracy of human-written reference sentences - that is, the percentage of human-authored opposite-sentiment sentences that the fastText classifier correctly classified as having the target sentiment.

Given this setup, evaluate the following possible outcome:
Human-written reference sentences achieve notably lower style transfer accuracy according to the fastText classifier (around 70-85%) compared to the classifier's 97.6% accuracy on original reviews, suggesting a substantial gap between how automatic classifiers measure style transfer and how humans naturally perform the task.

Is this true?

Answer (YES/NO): YES